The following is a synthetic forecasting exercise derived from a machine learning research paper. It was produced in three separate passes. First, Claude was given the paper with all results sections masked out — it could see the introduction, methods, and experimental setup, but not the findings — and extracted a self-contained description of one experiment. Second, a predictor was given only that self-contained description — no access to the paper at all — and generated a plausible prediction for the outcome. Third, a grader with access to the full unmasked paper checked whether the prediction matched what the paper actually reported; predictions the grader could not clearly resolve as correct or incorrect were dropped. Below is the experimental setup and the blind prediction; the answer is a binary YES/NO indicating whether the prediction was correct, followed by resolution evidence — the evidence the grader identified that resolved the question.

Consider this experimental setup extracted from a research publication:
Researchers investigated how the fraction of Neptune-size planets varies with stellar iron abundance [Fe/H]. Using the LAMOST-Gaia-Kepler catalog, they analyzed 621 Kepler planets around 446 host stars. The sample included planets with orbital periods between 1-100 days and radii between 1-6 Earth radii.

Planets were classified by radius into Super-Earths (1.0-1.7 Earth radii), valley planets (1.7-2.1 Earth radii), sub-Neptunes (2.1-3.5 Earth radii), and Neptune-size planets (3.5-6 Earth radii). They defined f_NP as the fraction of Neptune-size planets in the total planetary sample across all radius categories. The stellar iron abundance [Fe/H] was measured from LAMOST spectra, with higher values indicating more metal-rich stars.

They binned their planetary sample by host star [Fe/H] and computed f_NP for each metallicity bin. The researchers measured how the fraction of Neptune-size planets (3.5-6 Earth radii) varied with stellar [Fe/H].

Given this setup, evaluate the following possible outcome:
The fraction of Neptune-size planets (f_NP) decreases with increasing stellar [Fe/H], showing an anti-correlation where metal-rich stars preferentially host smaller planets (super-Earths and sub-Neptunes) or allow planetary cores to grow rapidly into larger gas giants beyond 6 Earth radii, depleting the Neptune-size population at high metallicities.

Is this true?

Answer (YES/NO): NO